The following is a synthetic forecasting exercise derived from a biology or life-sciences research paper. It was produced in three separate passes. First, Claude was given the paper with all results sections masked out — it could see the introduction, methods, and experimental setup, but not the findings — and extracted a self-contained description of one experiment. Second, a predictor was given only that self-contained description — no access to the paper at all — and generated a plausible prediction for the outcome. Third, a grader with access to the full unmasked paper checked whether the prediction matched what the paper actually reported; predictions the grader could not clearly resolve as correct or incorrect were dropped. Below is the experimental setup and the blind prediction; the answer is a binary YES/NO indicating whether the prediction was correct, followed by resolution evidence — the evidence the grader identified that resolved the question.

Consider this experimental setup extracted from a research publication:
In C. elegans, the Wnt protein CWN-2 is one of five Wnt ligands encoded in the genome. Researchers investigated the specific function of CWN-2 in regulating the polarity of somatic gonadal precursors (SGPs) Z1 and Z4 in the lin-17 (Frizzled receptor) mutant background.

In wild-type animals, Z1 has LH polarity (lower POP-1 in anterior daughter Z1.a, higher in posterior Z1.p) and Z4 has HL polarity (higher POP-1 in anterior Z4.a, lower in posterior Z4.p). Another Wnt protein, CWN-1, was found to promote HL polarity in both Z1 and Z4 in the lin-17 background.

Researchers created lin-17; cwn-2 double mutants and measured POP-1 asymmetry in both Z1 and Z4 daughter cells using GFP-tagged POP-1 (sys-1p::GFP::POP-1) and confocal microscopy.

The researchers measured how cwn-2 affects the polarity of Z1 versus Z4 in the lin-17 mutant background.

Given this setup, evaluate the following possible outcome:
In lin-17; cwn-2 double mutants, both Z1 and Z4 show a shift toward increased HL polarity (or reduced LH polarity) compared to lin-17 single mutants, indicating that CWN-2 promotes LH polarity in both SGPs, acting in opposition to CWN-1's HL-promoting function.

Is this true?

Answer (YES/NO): NO